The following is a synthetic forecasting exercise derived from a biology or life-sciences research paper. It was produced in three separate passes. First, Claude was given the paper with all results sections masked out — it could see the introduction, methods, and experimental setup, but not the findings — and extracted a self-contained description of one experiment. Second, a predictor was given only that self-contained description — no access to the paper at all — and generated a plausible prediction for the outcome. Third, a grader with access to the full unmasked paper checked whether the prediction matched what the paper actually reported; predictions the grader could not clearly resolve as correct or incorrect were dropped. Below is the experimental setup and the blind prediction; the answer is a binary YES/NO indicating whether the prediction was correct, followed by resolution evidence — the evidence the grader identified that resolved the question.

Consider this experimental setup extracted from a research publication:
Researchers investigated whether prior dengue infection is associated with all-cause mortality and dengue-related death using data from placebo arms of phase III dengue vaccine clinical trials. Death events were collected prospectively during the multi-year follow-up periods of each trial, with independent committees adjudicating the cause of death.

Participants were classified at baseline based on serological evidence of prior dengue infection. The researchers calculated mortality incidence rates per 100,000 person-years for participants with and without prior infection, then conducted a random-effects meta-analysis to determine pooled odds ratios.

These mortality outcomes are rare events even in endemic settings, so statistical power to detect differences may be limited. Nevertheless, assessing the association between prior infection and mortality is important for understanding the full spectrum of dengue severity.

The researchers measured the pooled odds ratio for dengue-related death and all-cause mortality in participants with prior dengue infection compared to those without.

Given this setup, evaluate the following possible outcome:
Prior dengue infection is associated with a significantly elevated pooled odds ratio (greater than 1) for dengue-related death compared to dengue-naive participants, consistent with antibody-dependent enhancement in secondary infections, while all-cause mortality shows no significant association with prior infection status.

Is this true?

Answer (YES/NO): NO